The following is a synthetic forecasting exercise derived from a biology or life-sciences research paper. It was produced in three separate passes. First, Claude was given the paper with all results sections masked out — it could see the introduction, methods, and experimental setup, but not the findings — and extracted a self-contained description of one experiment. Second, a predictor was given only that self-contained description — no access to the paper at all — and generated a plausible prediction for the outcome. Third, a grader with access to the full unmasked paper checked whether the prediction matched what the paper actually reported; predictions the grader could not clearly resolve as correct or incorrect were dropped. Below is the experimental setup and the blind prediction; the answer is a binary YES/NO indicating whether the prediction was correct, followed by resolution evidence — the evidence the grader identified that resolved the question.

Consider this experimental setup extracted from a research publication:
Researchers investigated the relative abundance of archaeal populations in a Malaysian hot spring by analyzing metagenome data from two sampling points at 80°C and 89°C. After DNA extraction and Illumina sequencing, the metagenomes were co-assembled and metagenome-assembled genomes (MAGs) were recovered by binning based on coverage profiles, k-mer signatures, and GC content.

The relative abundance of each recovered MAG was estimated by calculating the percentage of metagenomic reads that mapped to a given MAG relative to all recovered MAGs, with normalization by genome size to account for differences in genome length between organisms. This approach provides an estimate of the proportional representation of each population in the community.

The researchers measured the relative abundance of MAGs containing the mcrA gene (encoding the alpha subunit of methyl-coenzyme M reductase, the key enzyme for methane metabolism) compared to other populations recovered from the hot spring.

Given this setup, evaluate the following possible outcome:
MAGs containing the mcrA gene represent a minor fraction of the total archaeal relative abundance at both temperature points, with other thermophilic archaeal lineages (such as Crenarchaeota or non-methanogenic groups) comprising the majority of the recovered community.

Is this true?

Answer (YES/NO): YES